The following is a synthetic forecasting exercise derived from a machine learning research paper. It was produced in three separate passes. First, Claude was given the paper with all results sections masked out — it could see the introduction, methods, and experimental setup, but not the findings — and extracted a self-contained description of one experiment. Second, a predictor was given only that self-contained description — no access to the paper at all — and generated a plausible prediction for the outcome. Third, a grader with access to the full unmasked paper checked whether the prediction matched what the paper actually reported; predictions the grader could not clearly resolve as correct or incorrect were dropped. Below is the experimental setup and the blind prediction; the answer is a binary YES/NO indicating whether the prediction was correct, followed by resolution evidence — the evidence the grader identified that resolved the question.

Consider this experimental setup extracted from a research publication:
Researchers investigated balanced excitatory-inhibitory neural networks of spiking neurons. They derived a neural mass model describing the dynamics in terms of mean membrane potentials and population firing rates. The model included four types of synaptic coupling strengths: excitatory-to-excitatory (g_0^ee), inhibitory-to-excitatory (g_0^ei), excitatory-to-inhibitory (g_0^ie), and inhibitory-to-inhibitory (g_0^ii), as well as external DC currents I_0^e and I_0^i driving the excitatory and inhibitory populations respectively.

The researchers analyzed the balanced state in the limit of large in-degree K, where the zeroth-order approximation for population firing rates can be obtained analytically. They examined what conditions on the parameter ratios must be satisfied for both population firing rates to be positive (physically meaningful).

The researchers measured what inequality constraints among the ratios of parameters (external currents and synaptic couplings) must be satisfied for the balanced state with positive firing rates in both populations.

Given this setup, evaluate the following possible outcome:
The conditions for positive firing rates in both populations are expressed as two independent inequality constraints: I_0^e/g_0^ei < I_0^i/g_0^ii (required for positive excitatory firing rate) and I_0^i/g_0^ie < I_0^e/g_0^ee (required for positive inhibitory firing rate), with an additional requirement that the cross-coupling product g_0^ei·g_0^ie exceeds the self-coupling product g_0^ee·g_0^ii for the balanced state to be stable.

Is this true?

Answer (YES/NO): NO